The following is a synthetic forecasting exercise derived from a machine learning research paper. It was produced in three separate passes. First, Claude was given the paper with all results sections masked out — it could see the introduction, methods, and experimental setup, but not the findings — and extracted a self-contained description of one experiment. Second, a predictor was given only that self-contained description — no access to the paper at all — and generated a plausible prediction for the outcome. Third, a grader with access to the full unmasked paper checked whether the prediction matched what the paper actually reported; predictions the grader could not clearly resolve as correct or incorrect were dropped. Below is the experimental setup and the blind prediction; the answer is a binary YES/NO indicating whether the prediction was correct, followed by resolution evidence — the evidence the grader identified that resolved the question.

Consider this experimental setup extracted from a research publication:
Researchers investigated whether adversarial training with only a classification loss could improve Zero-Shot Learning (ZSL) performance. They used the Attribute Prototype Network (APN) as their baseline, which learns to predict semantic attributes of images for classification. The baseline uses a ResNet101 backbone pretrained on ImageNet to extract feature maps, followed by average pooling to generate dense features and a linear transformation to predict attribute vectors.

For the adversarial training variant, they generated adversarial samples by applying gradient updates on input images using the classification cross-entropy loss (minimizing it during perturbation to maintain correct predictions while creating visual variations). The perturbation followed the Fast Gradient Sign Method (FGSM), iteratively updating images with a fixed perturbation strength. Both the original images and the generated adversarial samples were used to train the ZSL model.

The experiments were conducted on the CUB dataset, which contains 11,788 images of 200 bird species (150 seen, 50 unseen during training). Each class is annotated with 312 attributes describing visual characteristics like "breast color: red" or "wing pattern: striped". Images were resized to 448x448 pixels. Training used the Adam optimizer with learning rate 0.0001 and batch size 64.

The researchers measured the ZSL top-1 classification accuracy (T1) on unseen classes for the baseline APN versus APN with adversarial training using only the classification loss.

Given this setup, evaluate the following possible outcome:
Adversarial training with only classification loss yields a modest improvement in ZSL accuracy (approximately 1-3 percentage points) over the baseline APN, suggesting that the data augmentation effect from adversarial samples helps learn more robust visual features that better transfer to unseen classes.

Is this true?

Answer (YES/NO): NO